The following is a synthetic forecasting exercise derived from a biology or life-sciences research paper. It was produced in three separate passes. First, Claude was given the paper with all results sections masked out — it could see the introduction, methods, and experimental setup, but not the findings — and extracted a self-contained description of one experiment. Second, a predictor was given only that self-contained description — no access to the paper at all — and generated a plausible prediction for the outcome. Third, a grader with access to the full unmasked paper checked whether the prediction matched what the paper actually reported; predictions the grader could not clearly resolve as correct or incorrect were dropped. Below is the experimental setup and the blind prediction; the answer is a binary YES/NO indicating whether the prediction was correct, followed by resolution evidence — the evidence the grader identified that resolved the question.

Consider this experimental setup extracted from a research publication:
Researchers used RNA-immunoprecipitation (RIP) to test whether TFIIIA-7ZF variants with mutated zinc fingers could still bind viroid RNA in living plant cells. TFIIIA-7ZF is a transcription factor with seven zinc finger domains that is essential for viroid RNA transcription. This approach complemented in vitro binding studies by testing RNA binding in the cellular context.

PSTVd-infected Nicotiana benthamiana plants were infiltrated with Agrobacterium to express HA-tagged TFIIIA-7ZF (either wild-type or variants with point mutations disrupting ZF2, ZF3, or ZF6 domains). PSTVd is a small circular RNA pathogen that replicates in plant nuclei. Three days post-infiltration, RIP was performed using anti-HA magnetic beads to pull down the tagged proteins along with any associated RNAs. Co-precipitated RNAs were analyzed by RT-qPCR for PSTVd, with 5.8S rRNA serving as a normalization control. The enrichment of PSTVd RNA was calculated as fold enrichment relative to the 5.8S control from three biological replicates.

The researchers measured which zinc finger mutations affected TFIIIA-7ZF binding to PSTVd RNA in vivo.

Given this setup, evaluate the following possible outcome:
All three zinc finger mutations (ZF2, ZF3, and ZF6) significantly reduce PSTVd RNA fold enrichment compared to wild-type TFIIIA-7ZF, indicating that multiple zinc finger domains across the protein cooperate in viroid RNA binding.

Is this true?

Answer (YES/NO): YES